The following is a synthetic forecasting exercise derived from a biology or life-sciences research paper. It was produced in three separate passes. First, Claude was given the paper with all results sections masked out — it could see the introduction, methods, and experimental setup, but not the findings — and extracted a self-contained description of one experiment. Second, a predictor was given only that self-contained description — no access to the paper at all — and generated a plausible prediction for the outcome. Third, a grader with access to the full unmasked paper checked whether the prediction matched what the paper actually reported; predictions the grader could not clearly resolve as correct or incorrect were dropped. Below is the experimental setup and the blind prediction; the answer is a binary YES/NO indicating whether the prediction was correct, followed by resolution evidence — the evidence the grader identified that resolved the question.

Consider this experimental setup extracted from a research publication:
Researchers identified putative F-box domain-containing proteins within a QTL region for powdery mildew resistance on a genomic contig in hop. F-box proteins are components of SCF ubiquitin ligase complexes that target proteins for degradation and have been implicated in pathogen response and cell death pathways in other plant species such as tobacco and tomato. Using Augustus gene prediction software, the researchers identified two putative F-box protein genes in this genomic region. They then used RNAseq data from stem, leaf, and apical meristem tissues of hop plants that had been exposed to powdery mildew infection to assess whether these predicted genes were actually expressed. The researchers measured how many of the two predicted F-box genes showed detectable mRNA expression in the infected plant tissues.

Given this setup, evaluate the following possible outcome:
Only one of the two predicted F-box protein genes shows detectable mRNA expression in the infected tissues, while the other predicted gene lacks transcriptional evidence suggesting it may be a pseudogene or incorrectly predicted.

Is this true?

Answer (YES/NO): YES